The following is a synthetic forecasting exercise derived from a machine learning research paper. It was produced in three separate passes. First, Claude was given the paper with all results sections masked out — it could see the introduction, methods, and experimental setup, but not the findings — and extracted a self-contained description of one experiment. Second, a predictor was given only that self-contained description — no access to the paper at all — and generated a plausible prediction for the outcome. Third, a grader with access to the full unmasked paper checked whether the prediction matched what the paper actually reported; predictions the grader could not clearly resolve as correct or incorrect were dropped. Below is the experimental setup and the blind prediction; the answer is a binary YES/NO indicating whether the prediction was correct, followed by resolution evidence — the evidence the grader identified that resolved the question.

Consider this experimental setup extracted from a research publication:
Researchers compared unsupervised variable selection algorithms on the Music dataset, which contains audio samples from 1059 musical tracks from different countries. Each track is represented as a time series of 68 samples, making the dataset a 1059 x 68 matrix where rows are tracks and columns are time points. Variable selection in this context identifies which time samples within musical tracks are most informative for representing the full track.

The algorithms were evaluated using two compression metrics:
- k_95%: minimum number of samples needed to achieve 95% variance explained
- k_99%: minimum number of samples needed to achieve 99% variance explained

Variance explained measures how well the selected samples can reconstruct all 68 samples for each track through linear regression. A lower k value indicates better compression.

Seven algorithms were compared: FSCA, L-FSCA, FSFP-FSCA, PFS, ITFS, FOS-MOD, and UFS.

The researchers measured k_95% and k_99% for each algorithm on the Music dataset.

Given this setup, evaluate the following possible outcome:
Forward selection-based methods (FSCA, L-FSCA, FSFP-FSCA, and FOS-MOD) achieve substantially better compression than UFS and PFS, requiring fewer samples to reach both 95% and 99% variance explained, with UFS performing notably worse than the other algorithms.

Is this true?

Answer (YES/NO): NO